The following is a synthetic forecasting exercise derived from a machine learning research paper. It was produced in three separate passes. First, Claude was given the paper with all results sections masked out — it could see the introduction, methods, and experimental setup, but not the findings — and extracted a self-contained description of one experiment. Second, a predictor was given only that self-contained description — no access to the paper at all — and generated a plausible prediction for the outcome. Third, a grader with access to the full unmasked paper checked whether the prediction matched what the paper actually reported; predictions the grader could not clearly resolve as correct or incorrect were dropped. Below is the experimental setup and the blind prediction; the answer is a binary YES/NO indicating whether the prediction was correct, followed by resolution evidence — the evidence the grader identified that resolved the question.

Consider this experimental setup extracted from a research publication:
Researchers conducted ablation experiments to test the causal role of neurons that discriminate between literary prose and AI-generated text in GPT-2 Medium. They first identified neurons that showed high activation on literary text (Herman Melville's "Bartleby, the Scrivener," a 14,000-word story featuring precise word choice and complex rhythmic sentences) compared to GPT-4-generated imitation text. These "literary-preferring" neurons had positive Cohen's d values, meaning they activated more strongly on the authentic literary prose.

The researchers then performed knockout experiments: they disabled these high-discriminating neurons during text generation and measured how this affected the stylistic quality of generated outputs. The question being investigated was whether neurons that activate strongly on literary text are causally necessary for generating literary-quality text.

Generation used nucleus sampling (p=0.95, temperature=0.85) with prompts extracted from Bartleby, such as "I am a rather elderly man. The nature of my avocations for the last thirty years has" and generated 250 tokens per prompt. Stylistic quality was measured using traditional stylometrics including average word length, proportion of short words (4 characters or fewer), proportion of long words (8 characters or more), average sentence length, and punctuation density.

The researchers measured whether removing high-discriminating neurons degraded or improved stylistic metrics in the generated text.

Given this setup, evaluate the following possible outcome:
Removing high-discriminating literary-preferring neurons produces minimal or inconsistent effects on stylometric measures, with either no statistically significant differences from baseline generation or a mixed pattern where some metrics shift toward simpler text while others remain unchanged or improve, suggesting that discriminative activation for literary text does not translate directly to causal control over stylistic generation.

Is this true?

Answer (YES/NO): NO